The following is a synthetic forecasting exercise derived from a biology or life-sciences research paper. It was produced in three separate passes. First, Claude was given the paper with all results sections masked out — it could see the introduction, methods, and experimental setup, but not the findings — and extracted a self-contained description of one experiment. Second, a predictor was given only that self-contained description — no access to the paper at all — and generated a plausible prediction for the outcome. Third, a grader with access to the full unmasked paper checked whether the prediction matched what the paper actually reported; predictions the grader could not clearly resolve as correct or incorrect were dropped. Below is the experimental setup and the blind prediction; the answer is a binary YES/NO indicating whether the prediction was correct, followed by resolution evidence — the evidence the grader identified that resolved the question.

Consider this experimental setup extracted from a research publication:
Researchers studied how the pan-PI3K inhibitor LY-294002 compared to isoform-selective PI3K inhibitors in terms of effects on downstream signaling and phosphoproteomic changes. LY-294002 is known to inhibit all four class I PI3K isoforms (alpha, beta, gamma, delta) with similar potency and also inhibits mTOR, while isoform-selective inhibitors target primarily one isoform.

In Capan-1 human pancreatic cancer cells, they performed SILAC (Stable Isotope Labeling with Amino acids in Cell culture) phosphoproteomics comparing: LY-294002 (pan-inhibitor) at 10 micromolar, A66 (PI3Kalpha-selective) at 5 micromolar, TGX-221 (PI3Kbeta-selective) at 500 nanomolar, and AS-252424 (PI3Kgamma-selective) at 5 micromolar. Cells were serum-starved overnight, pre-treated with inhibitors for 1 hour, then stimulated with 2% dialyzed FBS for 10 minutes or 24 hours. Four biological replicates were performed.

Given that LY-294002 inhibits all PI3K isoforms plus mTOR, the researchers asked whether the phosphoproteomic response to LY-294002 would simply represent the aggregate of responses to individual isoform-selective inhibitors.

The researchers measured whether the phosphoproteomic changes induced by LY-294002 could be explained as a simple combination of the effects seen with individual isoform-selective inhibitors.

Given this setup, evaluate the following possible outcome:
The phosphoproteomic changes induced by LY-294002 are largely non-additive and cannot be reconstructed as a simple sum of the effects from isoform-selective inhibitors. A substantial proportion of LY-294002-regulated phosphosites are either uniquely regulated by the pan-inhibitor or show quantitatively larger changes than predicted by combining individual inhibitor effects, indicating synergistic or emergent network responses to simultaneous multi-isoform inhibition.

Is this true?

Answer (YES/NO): YES